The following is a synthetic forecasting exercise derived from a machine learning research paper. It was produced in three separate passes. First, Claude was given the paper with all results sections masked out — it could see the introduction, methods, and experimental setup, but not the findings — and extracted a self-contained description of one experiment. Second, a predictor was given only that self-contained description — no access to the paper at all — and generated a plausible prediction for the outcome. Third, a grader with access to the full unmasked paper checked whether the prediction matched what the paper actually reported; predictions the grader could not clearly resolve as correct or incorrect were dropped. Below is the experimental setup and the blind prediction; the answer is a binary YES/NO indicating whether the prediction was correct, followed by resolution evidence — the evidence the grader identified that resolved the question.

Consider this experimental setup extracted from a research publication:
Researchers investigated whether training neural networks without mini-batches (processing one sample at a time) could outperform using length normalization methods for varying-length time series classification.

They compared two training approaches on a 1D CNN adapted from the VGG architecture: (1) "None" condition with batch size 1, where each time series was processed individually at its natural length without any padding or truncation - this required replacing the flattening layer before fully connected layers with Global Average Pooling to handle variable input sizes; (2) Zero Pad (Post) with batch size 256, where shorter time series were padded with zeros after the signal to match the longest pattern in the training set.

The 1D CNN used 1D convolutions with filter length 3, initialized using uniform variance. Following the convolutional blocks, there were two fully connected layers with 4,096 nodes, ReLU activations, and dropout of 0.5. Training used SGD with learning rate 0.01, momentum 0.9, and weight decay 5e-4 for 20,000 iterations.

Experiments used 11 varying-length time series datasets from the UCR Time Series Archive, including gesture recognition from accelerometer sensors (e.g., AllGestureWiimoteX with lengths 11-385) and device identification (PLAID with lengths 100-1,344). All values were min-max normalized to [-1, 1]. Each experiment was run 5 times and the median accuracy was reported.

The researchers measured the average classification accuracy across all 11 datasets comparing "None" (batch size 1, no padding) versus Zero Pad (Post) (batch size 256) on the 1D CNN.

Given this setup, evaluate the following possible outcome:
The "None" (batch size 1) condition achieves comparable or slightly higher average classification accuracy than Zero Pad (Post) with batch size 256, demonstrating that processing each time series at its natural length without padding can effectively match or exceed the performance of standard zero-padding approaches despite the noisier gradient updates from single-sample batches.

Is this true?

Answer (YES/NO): NO